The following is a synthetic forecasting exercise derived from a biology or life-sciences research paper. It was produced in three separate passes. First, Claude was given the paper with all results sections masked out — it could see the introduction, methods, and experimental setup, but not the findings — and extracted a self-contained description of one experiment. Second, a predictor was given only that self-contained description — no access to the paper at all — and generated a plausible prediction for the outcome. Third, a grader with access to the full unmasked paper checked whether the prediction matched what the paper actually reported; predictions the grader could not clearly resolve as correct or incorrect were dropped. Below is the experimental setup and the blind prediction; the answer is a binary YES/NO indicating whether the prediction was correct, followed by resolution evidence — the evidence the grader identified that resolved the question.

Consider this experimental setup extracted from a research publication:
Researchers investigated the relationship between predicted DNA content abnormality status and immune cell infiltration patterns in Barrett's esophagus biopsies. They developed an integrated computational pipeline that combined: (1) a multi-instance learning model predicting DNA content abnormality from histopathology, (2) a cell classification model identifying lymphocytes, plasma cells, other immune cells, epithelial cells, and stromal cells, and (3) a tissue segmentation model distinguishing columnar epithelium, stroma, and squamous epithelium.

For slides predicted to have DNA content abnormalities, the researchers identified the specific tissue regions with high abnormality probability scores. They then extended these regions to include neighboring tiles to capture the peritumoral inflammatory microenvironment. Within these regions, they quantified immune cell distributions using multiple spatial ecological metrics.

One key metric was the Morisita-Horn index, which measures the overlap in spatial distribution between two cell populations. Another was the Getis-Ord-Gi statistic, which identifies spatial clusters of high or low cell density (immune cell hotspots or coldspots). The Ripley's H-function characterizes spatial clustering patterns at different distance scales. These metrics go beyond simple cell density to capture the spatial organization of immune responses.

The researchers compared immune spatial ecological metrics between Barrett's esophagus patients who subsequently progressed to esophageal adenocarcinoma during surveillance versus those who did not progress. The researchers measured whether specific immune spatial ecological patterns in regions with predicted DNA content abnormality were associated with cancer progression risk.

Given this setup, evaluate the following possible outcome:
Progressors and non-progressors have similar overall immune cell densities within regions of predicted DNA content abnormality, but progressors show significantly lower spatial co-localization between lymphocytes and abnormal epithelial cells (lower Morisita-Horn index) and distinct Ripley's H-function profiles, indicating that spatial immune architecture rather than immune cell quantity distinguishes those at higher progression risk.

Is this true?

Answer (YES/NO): NO